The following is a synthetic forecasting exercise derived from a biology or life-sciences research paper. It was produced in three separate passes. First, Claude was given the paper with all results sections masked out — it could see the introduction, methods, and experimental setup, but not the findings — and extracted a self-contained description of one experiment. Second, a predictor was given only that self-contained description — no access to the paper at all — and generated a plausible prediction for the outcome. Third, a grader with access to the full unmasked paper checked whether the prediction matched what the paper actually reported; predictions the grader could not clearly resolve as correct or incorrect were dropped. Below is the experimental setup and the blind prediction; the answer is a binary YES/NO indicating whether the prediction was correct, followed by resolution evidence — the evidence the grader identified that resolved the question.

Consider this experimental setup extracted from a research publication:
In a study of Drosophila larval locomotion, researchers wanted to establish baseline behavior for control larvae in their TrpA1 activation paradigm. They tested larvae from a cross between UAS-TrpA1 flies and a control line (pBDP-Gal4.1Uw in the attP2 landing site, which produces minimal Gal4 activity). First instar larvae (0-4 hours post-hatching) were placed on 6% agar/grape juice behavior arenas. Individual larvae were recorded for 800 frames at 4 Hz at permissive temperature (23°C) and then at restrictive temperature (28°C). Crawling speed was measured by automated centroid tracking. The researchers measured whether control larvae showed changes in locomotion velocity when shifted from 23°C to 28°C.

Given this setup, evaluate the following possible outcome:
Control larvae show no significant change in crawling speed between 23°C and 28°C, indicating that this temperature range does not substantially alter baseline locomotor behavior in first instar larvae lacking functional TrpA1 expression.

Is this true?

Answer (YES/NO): NO